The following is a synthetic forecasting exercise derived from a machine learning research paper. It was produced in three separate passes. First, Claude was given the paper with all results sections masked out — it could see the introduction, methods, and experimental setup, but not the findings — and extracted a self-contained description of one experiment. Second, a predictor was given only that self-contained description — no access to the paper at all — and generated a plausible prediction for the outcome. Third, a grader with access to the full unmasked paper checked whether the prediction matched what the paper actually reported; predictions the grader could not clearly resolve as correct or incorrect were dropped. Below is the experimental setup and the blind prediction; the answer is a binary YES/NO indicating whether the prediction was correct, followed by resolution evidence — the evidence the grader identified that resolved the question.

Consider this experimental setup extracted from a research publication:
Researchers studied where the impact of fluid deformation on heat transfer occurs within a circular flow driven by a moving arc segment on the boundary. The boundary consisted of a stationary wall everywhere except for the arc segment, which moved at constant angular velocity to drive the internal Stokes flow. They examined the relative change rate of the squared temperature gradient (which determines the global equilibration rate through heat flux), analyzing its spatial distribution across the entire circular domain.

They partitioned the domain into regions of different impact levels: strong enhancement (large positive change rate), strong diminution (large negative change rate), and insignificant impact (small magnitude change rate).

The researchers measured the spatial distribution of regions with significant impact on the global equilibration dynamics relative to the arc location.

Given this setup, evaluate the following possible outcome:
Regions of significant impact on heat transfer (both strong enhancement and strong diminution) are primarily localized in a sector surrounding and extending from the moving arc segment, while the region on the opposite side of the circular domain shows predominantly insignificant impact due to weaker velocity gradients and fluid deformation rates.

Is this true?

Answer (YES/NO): YES